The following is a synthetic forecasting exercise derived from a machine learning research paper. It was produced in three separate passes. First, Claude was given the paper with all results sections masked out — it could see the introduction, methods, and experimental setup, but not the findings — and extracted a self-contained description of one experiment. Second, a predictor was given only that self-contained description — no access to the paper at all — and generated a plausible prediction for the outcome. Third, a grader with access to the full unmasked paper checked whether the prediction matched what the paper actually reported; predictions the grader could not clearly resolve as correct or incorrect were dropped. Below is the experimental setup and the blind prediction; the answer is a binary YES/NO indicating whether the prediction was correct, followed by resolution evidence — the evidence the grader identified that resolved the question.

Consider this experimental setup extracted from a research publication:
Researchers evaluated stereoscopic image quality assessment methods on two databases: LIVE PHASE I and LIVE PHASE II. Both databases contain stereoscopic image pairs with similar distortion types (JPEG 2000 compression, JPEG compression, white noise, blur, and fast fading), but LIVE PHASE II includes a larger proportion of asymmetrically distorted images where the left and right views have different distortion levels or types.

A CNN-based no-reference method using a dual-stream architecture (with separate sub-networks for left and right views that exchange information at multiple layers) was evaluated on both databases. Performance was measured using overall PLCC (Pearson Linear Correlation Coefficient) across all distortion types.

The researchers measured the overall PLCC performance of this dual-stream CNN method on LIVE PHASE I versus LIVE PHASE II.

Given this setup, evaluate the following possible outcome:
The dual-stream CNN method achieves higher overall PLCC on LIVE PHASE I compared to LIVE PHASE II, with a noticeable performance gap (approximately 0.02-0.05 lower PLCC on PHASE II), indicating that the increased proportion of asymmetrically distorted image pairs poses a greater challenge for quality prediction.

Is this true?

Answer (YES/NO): YES